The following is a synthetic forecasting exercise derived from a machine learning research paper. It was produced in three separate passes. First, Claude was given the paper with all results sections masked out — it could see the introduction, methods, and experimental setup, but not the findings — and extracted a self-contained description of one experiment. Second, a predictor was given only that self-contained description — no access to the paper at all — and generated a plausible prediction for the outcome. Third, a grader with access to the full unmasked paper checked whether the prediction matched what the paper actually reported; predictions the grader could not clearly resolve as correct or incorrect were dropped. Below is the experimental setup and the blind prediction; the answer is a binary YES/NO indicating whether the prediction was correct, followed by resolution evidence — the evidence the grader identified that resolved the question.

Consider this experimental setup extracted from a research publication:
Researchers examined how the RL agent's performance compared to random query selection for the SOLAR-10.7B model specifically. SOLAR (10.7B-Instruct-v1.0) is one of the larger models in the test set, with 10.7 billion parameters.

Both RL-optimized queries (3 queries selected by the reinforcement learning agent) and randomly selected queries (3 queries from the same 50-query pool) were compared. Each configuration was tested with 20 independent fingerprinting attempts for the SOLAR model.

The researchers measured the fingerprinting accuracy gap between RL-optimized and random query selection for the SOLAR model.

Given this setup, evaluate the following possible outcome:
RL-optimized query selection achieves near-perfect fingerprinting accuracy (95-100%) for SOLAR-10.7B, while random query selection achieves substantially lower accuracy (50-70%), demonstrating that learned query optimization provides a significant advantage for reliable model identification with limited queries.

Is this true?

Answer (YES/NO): NO